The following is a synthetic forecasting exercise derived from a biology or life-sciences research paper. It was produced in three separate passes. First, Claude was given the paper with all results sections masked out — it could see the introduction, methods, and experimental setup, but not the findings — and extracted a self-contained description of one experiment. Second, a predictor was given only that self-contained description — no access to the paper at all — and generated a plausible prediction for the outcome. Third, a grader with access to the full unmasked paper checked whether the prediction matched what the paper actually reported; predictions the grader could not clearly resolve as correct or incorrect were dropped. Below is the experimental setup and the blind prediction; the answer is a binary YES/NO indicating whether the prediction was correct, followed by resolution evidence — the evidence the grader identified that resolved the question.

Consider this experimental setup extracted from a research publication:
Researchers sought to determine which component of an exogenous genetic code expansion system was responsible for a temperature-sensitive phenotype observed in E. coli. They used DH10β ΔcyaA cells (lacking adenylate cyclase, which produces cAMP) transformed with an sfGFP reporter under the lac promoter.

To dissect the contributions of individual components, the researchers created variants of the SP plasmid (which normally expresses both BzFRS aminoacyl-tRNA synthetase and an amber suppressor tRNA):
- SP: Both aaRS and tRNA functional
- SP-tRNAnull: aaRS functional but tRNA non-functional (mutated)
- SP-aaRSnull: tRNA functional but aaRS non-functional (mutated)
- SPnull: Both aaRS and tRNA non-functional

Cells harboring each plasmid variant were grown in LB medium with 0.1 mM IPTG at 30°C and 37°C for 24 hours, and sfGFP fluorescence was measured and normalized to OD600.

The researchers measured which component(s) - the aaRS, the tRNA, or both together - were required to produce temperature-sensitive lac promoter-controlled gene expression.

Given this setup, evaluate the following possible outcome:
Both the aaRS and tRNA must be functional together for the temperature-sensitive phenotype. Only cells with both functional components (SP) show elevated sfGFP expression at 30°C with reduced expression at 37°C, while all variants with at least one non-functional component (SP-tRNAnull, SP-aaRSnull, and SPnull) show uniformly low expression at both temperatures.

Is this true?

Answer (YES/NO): NO